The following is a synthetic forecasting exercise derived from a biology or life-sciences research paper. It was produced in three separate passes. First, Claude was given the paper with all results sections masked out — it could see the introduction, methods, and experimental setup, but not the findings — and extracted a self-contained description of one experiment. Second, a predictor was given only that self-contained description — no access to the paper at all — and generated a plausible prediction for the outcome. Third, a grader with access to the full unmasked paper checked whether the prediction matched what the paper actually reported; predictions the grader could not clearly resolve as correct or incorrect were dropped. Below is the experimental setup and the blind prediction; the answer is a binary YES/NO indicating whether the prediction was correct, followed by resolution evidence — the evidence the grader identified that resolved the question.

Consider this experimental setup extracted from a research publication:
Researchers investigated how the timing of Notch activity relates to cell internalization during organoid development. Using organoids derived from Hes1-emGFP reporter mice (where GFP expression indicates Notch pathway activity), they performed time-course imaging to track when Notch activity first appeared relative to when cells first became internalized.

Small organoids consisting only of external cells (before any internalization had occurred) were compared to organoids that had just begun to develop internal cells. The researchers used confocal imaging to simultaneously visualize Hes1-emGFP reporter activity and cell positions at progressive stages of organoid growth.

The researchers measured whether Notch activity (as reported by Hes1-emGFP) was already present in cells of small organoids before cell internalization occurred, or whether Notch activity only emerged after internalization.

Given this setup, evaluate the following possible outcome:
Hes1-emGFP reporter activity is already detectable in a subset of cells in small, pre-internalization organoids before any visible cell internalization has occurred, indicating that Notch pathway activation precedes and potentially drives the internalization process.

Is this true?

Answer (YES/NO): NO